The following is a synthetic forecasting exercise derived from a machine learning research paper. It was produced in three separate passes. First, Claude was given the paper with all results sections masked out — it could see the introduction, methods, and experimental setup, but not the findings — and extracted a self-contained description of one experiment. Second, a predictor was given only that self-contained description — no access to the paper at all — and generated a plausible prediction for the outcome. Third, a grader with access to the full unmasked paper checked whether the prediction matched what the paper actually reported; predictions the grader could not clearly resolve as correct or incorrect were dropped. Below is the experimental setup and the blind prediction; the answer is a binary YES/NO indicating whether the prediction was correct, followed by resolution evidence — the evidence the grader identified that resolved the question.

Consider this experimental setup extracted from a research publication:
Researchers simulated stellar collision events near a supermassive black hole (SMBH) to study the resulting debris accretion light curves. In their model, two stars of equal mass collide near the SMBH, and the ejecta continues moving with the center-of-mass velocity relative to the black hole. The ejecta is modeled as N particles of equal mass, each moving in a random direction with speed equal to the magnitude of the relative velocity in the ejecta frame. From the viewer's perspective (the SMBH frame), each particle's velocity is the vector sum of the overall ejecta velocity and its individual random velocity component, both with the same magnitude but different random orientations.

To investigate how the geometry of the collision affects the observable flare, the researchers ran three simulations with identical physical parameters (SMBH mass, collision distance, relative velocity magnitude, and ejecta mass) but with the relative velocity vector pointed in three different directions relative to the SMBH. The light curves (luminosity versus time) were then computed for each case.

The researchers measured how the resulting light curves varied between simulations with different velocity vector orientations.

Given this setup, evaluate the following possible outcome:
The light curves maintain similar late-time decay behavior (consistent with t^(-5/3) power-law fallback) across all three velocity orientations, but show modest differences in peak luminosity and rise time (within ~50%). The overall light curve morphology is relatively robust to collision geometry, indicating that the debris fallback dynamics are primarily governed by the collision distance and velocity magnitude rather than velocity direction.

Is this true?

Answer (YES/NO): NO